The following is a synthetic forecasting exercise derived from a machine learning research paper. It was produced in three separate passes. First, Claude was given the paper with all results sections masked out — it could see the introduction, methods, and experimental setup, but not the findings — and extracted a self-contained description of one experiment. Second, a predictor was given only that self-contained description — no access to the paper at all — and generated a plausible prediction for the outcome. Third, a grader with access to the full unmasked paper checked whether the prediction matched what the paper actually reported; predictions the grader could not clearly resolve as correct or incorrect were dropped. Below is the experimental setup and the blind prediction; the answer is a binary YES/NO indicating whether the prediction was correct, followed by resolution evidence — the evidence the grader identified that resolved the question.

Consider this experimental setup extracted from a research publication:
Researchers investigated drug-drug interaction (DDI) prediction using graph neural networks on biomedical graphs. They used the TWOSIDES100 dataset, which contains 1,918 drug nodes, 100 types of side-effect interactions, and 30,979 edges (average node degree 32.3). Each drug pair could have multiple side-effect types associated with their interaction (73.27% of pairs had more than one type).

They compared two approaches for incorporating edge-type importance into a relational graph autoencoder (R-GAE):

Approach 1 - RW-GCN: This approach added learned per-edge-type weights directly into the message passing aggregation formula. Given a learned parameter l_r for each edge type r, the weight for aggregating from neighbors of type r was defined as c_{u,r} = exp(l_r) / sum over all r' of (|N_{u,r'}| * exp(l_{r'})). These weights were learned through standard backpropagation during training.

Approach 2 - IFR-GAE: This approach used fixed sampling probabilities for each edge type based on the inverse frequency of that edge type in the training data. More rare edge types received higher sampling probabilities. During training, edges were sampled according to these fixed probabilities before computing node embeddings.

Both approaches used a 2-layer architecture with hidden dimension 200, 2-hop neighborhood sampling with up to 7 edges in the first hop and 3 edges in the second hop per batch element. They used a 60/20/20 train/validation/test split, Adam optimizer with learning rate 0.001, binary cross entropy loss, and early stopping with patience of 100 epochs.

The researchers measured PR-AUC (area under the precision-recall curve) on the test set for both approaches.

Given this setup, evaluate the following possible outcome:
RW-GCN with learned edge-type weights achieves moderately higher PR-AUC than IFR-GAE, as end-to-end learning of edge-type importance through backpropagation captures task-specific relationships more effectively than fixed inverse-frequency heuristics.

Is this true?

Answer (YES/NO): NO